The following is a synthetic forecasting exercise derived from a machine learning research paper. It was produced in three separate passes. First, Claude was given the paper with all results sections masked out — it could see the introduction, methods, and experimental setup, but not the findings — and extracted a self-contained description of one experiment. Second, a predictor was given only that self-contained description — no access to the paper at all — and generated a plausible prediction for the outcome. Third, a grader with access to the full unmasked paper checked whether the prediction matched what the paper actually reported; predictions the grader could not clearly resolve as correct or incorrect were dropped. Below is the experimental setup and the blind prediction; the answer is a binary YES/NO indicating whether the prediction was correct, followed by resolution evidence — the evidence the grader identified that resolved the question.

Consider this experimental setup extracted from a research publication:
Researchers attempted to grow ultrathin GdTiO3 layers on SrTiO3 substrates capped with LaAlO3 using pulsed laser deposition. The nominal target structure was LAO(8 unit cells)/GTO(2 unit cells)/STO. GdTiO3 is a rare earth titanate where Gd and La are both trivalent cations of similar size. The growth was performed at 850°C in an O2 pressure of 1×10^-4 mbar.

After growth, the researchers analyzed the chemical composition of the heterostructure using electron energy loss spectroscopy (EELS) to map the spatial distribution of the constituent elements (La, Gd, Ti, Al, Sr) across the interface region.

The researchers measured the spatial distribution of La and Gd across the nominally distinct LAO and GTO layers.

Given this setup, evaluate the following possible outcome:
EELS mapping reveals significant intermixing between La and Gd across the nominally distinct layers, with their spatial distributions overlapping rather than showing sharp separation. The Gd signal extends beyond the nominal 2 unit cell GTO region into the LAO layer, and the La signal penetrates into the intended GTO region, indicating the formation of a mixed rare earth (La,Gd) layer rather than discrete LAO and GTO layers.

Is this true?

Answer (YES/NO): YES